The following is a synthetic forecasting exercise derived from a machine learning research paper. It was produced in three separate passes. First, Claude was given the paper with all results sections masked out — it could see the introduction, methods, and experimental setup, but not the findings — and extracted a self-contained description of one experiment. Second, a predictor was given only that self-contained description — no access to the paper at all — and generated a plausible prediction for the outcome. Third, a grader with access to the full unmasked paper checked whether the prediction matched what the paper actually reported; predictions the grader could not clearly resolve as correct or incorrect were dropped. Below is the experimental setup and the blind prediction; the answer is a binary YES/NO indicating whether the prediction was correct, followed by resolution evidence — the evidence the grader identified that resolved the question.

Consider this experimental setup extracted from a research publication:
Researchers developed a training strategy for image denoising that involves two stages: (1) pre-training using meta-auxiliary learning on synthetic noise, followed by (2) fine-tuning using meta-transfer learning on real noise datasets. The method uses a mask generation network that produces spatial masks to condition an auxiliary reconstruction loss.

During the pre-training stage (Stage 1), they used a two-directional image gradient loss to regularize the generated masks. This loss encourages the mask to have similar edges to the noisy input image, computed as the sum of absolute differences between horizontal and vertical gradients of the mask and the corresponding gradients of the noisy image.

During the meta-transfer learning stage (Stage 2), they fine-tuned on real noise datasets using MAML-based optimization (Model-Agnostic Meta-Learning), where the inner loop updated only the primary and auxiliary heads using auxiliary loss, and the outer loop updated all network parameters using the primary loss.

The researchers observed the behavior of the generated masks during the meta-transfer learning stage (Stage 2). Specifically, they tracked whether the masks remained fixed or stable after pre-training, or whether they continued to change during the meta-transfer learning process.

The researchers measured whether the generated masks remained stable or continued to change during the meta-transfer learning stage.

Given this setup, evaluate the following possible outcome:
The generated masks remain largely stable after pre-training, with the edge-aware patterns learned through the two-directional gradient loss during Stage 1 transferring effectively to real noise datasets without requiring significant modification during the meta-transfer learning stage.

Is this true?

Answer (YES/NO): NO